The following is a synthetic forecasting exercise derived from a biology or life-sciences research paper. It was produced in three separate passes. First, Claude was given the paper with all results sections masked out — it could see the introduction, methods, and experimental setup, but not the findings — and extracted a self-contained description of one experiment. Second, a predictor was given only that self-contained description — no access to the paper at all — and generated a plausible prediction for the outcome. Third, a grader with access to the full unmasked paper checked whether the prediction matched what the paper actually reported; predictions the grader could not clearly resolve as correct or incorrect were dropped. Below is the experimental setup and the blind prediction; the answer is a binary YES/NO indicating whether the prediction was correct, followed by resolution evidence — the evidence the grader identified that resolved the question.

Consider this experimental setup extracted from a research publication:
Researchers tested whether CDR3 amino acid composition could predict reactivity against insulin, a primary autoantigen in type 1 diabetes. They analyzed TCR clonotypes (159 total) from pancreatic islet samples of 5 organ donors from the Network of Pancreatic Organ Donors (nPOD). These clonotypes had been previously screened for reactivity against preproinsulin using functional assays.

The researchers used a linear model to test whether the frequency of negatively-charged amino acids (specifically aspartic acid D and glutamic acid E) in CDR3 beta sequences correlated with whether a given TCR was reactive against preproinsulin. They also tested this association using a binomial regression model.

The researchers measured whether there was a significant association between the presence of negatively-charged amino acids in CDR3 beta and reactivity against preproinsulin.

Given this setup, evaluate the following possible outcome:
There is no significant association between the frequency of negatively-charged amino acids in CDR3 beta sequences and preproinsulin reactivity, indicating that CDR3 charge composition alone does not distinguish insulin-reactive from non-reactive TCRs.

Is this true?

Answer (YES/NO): NO